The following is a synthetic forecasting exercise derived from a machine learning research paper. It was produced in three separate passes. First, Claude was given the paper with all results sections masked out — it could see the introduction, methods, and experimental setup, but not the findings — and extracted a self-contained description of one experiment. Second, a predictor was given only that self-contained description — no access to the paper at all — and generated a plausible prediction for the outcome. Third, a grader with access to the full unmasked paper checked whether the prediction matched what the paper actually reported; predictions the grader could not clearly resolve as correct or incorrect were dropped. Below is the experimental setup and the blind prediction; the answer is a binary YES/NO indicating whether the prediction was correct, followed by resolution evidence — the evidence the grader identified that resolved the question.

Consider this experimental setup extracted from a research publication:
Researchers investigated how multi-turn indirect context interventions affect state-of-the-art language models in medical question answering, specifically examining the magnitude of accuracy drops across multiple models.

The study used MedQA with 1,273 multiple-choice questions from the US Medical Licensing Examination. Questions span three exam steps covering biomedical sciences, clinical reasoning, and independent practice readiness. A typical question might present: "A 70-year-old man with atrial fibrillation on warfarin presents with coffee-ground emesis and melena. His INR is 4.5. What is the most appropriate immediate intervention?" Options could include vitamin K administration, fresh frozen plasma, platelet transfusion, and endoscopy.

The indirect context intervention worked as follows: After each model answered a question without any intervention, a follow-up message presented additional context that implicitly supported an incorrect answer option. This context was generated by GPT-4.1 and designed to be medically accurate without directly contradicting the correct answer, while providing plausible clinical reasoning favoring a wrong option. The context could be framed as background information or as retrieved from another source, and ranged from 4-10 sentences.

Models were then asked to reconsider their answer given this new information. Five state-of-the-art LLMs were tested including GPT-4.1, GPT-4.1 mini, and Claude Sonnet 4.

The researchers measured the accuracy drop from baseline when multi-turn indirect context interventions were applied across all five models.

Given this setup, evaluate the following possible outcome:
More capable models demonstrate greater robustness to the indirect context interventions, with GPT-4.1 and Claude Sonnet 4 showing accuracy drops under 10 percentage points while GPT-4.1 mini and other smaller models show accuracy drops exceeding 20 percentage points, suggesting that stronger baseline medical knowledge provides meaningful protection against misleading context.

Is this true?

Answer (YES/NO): NO